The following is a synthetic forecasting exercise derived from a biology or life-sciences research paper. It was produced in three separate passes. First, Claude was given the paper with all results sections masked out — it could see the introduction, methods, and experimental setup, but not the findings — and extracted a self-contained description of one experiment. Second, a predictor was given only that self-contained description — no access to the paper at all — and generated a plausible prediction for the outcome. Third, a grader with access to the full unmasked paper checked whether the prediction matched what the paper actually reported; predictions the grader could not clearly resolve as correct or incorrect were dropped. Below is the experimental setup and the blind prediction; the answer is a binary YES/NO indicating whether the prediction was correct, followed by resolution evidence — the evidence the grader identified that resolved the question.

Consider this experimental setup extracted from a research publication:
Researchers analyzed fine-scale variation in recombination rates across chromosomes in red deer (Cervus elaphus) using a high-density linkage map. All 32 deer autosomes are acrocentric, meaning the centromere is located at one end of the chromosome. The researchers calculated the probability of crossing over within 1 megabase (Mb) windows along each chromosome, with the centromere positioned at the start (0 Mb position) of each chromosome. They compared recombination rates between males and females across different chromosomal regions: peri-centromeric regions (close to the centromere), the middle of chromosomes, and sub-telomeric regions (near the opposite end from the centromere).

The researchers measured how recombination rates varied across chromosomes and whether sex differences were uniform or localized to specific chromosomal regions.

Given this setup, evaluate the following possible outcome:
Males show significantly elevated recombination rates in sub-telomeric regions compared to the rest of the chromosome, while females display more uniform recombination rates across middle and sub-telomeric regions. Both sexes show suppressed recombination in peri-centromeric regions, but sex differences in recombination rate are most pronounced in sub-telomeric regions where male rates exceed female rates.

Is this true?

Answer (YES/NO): NO